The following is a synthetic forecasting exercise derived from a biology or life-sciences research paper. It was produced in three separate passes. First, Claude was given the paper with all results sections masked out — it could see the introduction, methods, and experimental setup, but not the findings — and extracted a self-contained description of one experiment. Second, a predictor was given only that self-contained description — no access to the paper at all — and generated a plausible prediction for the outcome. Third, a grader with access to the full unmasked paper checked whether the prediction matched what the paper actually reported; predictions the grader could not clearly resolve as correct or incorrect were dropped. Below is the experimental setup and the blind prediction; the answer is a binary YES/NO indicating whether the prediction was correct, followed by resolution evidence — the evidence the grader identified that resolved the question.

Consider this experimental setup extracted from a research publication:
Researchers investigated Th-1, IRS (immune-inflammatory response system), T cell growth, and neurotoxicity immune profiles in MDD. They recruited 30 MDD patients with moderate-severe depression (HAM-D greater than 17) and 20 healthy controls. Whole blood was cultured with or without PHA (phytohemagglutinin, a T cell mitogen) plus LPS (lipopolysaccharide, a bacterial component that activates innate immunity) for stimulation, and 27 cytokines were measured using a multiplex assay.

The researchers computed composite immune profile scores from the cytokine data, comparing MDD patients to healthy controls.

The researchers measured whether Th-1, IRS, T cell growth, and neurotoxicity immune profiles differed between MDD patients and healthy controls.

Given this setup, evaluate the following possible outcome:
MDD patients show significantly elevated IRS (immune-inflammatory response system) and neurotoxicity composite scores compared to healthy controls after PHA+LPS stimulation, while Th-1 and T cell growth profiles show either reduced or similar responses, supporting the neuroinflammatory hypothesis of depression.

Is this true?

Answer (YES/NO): NO